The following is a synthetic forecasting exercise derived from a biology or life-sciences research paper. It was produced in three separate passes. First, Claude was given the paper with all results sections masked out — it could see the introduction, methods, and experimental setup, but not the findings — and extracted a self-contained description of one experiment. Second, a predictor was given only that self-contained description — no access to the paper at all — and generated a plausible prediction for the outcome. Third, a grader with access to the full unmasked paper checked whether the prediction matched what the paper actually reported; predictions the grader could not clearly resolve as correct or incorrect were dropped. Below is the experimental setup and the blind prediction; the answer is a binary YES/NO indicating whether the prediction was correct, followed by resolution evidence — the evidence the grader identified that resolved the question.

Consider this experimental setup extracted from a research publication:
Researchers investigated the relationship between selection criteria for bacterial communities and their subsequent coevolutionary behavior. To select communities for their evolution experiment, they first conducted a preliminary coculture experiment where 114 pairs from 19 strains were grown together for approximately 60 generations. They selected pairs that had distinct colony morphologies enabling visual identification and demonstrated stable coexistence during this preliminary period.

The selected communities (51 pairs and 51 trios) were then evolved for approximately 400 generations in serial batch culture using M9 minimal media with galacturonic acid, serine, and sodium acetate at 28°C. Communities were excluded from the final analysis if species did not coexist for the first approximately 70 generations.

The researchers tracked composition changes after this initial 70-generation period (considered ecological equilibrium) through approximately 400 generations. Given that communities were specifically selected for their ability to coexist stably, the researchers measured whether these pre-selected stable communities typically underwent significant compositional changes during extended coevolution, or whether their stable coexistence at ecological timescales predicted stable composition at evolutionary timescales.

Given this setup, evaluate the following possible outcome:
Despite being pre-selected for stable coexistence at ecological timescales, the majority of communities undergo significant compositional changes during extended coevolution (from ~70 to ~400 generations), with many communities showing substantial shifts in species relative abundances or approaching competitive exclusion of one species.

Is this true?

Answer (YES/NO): YES